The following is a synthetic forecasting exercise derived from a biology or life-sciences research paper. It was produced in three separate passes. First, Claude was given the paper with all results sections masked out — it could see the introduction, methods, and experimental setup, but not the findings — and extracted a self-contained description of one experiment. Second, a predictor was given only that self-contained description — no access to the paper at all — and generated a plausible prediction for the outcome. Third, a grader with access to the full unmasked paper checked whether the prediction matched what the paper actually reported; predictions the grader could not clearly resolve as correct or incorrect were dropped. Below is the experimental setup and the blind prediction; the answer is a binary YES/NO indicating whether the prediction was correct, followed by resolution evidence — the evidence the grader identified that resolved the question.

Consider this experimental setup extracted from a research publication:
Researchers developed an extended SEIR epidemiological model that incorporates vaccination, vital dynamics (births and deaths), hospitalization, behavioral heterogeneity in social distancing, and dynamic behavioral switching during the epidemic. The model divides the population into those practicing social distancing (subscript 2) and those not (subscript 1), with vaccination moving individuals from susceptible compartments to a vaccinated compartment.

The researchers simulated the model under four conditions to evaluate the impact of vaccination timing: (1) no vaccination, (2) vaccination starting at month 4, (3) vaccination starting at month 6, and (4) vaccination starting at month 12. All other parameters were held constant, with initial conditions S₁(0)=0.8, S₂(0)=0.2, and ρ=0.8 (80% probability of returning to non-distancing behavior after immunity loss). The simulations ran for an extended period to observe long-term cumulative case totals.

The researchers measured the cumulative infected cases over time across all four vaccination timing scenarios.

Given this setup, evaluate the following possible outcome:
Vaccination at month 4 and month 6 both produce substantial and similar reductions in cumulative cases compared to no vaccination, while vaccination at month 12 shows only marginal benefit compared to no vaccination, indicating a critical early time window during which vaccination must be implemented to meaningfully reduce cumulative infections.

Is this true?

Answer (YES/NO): NO